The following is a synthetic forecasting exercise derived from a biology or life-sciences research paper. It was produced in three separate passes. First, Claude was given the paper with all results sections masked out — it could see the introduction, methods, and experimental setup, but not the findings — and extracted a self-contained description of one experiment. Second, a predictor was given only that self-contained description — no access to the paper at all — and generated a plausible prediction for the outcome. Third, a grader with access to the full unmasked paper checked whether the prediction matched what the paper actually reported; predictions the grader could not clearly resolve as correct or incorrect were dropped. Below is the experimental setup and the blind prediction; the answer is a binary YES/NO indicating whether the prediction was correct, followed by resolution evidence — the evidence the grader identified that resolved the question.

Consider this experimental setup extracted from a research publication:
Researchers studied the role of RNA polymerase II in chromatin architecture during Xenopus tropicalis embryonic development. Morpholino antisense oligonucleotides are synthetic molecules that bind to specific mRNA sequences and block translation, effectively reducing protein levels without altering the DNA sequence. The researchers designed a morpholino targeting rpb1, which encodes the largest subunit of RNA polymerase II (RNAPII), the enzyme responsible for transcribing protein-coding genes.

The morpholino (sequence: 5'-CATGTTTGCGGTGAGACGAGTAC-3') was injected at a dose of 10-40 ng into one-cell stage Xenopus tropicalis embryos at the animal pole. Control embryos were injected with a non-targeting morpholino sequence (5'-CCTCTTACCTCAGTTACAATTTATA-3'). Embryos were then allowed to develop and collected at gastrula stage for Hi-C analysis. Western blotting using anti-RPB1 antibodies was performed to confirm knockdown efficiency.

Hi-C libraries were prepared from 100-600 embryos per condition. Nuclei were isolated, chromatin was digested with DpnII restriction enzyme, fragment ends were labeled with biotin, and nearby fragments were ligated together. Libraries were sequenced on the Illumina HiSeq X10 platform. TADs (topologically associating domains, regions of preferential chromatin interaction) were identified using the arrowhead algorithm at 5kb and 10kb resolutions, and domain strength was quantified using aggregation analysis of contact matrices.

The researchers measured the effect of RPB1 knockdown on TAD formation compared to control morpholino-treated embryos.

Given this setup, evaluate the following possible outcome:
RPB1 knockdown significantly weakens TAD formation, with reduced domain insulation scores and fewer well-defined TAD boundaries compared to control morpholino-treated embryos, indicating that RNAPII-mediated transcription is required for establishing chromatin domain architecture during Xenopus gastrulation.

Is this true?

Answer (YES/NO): NO